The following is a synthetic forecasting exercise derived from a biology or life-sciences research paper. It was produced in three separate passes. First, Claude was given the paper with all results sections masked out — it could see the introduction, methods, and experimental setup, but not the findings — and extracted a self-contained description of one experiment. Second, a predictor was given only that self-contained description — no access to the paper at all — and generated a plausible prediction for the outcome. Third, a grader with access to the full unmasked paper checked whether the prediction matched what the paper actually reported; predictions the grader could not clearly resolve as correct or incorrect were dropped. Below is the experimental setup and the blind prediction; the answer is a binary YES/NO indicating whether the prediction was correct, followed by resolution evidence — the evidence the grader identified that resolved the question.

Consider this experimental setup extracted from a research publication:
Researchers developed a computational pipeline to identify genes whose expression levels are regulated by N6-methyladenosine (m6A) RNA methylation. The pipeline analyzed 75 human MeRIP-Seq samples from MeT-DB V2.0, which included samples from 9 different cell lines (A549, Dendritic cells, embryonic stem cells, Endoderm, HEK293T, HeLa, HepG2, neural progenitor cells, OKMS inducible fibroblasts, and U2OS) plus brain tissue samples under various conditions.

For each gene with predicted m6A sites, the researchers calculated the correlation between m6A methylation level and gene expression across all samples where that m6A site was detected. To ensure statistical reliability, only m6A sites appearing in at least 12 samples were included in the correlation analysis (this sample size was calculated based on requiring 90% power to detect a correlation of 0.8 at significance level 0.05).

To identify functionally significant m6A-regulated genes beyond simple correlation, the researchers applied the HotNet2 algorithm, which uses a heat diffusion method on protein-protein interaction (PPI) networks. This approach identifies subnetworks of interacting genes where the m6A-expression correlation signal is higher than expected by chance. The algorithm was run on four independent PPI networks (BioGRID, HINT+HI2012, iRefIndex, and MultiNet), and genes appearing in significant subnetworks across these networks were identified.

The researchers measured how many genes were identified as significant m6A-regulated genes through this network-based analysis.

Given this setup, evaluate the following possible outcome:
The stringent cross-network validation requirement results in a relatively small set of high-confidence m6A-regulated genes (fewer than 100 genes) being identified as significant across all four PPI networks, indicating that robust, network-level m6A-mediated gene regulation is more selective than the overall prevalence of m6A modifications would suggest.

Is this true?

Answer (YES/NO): YES